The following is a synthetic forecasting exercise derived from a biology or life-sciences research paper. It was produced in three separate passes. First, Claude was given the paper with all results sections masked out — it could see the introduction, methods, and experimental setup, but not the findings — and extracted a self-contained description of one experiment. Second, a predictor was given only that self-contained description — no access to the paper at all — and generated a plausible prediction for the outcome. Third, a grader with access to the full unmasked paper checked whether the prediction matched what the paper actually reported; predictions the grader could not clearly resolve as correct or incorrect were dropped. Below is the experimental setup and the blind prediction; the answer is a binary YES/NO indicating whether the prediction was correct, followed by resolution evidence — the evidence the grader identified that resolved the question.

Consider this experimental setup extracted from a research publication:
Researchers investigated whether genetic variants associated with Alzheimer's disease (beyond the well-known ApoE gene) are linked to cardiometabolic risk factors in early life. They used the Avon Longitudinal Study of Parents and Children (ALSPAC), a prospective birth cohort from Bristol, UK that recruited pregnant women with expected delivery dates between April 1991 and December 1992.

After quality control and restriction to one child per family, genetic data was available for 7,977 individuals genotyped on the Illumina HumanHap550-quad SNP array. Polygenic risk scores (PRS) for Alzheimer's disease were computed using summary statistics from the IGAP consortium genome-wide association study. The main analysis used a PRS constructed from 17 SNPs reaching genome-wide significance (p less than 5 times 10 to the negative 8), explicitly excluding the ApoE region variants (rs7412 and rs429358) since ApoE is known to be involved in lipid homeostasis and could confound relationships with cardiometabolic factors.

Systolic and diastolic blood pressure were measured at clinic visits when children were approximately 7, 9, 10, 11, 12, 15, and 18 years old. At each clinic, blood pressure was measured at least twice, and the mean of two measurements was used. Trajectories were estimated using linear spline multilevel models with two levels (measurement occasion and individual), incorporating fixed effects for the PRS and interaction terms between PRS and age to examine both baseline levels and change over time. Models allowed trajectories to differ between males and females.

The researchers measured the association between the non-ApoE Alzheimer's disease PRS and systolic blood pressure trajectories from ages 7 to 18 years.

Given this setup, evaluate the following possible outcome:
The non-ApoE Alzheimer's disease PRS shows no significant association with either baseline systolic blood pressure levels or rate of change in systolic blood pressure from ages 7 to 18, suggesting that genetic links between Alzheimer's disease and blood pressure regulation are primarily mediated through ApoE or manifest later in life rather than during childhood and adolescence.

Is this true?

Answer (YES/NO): YES